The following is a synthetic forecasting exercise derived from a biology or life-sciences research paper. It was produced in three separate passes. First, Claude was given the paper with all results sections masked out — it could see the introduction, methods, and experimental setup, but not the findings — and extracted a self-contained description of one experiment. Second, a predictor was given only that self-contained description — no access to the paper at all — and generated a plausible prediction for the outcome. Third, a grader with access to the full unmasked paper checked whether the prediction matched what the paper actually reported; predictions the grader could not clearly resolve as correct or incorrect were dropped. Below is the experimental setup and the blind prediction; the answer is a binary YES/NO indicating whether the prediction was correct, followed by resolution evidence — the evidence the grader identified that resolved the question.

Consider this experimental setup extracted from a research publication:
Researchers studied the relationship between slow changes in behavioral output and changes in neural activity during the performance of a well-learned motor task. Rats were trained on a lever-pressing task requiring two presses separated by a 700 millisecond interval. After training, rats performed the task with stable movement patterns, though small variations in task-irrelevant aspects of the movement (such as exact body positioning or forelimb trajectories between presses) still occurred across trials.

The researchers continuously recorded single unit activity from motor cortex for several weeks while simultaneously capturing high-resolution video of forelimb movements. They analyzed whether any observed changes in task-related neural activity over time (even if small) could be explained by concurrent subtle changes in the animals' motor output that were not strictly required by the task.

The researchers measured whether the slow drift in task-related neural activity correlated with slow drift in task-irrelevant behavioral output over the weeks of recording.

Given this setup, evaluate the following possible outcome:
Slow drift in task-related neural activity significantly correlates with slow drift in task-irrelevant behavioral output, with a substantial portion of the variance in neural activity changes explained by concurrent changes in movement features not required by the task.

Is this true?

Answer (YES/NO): YES